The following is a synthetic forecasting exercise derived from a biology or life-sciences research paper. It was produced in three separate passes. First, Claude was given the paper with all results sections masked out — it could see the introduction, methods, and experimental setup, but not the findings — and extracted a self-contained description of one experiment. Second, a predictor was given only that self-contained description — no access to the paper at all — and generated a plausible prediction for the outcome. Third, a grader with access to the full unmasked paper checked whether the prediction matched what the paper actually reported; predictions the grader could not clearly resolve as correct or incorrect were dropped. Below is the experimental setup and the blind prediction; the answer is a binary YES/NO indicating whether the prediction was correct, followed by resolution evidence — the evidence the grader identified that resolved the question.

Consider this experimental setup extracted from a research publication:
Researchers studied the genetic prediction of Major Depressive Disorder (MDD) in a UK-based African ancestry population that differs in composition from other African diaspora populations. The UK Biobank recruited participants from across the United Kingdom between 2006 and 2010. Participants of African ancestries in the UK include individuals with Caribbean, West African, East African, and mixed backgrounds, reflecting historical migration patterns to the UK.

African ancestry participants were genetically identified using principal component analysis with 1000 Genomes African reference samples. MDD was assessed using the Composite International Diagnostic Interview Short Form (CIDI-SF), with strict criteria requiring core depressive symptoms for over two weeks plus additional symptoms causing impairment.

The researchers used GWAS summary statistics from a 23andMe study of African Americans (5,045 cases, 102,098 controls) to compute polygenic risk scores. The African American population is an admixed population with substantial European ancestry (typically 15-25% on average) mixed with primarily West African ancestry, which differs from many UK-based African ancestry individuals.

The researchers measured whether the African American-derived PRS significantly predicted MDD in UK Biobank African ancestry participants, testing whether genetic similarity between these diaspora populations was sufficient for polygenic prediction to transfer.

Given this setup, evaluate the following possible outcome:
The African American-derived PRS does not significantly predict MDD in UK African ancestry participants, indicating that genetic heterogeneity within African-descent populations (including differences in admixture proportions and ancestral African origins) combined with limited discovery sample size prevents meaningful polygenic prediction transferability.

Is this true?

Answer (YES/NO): NO